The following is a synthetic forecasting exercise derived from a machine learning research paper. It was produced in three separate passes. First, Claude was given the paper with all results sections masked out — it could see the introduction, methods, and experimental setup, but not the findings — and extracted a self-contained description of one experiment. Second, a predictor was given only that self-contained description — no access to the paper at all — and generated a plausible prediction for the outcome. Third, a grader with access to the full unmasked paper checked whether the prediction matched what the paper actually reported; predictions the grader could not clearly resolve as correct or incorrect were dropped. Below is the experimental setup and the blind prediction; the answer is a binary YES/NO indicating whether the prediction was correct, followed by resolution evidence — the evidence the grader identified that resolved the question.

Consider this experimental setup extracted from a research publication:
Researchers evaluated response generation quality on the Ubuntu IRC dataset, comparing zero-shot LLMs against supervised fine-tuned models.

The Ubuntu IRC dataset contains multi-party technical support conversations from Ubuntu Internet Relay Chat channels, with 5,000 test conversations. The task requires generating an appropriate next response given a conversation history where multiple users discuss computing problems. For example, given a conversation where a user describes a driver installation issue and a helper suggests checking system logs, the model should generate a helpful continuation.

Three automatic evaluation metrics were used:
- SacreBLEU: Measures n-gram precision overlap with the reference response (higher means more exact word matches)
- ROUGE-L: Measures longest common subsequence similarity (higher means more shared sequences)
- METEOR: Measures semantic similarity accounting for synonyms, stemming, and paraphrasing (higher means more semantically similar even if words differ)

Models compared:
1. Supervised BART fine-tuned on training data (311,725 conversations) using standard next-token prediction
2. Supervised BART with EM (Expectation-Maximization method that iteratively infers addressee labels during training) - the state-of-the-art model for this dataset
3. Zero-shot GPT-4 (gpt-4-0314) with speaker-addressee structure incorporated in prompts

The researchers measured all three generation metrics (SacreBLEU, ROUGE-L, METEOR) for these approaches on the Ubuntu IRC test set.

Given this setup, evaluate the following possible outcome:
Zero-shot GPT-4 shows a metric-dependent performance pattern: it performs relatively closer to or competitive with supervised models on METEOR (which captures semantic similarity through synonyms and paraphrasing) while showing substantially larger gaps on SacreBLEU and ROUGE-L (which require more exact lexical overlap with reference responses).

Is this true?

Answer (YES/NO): NO